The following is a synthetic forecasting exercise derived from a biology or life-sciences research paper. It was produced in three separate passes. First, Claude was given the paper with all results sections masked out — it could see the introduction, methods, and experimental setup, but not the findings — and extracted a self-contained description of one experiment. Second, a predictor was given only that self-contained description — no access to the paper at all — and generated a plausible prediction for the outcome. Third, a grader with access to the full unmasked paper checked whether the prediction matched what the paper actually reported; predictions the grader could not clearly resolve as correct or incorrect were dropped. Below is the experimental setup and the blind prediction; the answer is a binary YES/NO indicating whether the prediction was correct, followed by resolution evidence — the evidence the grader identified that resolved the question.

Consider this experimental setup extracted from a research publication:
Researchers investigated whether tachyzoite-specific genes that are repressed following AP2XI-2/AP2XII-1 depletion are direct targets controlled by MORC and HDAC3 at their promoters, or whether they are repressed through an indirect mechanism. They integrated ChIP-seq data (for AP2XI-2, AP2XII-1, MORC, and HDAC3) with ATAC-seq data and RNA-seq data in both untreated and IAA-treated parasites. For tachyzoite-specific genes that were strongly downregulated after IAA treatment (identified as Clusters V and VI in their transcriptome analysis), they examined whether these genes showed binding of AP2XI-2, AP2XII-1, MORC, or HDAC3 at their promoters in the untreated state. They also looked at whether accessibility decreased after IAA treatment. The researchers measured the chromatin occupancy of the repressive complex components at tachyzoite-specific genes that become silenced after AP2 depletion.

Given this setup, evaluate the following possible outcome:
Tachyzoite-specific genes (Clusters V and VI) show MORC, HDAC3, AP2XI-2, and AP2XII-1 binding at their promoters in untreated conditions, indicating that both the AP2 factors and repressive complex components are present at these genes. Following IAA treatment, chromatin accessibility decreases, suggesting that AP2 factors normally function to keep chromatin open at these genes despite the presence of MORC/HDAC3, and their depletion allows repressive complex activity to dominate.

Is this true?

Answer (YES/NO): NO